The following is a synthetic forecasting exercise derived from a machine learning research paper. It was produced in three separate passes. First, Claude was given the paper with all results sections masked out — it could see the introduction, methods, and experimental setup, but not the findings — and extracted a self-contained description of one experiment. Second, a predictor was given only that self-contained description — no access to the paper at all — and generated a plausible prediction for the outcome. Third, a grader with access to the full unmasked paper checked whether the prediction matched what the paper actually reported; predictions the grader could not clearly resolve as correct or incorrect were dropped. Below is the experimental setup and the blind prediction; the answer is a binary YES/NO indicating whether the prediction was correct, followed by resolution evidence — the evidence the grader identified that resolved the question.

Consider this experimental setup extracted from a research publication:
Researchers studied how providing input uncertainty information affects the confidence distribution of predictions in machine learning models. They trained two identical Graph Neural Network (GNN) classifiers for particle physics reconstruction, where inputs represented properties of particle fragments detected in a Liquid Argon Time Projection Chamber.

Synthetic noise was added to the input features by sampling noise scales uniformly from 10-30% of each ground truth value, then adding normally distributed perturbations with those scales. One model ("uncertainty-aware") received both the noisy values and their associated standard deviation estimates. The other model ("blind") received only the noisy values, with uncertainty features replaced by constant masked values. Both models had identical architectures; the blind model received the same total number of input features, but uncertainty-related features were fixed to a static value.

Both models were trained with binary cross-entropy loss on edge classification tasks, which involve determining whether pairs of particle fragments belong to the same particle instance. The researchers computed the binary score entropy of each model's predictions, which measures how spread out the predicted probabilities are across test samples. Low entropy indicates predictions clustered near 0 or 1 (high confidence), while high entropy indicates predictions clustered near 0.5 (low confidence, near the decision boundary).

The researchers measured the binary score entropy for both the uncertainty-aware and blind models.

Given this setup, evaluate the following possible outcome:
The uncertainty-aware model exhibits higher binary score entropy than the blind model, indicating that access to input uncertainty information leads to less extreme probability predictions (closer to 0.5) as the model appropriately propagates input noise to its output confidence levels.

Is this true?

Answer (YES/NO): NO